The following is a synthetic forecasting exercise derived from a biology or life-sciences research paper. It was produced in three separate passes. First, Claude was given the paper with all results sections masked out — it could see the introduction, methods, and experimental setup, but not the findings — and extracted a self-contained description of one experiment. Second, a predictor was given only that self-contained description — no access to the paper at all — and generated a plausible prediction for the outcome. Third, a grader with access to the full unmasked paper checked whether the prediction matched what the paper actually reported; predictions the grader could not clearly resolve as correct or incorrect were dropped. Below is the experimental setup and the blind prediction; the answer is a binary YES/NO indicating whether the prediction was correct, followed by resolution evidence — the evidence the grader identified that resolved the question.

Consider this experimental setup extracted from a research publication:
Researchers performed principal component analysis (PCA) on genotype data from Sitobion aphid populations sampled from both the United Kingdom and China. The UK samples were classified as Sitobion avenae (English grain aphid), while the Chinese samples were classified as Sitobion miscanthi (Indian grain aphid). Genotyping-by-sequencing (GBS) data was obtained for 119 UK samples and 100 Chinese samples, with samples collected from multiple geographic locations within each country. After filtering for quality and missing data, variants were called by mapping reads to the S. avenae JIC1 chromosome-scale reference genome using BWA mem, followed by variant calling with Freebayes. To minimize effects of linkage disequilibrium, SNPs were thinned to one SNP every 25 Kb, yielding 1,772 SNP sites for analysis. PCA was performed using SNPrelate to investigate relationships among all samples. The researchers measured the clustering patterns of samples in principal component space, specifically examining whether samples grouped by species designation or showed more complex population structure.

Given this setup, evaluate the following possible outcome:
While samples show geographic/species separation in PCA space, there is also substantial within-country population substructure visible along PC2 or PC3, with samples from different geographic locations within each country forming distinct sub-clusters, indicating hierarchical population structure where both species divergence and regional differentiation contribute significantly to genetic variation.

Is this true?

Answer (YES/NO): NO